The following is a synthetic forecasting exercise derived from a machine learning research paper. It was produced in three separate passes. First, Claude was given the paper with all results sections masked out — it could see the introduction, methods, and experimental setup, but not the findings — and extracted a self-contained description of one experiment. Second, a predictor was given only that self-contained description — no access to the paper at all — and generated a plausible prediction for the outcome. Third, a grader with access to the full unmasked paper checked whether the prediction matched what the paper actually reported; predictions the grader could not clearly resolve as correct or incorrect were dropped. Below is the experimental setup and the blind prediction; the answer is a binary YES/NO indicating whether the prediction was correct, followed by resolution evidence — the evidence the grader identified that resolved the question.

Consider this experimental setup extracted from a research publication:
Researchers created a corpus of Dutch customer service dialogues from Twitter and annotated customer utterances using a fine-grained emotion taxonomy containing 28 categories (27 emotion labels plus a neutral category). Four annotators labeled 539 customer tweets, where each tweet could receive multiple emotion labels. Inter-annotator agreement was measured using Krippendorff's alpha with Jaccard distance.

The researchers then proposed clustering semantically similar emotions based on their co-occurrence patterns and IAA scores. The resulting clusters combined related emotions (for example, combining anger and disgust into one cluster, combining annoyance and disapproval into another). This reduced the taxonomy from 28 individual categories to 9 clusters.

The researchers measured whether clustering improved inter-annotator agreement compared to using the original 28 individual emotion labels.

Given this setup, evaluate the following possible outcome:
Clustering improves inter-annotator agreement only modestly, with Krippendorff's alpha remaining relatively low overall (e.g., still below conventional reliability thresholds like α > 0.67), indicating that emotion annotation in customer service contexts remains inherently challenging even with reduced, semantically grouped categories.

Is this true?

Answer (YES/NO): NO